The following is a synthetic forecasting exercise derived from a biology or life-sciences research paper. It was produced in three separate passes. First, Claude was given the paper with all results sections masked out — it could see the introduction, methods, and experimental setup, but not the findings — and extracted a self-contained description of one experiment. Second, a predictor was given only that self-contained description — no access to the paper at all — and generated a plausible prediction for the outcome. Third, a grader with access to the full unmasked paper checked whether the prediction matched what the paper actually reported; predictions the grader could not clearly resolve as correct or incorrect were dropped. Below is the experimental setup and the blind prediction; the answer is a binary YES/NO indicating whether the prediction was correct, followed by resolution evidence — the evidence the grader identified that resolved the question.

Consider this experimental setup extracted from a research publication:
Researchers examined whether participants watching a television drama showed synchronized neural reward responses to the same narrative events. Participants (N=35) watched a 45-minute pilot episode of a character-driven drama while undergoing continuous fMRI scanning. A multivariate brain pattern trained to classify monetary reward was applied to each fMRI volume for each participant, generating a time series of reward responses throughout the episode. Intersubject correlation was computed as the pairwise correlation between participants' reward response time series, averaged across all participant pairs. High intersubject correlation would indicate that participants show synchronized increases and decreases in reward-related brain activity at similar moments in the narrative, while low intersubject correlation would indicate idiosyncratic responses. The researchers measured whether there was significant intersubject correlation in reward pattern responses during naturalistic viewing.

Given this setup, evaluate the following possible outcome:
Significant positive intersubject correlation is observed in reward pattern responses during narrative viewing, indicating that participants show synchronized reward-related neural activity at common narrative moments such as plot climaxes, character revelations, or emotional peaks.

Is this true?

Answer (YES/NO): YES